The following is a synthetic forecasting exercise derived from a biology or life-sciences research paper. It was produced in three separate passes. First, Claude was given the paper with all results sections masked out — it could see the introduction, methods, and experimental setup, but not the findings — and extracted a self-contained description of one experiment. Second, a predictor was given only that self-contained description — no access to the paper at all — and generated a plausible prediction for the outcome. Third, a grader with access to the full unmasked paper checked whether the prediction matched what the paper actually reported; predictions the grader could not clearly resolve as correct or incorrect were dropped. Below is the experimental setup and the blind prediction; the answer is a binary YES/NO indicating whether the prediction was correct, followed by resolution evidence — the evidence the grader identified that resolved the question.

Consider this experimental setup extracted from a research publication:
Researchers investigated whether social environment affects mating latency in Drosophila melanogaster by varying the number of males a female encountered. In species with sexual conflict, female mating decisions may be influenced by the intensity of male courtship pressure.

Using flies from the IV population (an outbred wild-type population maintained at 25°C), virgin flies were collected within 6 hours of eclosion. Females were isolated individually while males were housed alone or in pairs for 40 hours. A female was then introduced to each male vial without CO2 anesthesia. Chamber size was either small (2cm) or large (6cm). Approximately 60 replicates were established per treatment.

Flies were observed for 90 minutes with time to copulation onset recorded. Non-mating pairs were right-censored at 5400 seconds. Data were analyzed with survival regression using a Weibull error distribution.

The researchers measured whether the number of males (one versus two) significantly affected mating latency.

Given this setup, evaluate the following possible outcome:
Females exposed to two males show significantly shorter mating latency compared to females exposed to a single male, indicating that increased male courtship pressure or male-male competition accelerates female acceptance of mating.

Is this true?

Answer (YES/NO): YES